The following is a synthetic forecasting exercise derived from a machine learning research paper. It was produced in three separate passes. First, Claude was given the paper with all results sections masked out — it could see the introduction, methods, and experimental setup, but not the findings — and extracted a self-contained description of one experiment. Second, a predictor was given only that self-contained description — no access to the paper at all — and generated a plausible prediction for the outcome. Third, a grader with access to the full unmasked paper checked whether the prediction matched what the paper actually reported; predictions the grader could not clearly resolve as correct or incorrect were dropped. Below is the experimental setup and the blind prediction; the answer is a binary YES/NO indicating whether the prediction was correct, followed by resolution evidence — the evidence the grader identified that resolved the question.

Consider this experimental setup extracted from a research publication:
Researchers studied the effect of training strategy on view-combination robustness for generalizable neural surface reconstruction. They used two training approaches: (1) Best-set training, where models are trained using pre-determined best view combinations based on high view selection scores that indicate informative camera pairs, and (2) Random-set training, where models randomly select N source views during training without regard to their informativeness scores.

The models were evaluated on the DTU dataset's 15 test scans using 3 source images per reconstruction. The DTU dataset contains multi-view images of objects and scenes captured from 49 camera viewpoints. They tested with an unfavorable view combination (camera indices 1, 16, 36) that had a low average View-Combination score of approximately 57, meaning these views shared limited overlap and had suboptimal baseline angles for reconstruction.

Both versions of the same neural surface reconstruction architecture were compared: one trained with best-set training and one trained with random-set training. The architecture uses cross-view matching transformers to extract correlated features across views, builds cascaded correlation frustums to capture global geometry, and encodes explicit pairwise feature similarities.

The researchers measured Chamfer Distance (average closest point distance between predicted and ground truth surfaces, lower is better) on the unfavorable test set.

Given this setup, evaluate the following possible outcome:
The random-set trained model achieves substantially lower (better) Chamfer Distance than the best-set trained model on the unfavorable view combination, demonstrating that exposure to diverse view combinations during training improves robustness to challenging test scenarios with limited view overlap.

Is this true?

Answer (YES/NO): YES